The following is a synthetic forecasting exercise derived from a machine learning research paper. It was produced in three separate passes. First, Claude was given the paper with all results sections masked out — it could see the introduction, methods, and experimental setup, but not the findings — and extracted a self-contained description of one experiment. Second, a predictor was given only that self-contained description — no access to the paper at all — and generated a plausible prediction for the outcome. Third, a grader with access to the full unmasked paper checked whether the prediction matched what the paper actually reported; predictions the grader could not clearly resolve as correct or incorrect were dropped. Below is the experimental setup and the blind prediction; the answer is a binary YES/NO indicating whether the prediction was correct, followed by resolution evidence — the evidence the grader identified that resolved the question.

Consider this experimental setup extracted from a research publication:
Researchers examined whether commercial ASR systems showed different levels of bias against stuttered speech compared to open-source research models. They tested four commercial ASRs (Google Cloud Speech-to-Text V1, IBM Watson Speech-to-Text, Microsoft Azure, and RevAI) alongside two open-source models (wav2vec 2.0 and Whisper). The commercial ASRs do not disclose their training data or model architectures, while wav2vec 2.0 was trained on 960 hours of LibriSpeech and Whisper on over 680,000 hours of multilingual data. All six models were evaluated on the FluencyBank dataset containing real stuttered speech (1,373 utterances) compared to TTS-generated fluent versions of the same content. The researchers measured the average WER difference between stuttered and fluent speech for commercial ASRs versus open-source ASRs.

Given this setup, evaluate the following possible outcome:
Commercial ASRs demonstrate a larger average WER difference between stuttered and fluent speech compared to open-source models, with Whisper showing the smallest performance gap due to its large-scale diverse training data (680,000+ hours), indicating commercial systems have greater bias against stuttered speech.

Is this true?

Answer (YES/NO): NO